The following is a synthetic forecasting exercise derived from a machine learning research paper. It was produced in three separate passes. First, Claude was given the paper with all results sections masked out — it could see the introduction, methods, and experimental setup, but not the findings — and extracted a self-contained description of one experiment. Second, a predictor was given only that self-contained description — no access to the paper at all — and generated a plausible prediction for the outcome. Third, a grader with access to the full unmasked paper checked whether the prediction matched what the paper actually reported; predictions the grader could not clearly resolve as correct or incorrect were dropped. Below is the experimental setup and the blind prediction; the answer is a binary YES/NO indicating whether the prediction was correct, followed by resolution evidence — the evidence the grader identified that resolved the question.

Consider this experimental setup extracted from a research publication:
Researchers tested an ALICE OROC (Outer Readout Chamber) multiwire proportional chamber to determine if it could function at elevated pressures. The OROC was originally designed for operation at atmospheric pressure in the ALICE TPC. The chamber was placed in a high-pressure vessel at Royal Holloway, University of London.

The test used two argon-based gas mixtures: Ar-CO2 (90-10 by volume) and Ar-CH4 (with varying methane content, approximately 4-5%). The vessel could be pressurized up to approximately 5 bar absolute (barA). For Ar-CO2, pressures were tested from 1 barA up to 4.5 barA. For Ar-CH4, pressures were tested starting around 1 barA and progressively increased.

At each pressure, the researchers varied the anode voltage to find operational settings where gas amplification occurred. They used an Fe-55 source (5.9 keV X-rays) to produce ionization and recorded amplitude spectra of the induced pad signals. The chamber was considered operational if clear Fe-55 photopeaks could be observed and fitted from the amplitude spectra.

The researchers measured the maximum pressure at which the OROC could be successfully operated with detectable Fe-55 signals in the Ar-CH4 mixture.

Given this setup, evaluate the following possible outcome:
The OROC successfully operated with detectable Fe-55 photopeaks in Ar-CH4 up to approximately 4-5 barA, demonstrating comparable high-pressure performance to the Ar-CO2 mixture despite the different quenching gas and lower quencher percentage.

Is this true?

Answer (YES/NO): YES